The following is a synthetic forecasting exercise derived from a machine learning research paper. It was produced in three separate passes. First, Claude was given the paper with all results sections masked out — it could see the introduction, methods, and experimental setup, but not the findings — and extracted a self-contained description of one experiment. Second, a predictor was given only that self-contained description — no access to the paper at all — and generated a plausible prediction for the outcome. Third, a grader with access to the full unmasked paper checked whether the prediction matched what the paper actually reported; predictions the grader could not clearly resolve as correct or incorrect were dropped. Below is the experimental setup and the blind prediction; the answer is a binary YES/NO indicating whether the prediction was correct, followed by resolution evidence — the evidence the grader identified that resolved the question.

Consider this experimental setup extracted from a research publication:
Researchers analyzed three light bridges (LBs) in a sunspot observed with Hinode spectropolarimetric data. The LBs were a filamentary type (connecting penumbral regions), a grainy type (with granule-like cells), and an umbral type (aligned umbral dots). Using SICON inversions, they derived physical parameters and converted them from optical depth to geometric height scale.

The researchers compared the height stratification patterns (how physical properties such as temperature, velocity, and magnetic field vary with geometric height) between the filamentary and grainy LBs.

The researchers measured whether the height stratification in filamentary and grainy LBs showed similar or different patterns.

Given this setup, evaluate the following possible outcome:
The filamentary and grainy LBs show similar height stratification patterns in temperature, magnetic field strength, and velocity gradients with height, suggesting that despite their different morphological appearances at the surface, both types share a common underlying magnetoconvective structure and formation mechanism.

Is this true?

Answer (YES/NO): NO